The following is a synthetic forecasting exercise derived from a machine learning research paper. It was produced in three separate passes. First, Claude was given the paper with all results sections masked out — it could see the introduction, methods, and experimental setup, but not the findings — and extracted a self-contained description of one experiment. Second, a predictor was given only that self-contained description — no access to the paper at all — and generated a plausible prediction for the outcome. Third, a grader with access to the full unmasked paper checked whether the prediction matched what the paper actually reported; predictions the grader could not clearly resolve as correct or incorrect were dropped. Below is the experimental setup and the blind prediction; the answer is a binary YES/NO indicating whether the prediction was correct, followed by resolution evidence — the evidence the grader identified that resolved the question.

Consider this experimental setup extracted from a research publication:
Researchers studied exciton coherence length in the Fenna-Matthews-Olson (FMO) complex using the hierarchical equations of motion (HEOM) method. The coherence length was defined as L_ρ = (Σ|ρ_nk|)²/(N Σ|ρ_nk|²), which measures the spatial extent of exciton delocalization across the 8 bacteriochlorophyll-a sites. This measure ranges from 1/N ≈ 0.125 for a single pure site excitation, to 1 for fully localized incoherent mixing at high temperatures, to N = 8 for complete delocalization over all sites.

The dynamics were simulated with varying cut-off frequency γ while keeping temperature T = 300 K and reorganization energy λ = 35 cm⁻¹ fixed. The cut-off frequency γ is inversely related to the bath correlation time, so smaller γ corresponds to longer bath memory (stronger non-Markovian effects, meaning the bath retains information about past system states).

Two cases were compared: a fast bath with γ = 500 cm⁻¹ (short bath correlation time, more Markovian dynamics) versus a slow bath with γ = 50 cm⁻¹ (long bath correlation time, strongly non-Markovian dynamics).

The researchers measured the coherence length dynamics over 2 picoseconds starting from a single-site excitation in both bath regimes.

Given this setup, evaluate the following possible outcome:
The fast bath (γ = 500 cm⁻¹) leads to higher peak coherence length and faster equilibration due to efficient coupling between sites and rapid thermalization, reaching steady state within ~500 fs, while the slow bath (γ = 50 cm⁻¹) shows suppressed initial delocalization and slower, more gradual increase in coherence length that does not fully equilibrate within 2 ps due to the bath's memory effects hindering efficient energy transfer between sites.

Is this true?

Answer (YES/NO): NO